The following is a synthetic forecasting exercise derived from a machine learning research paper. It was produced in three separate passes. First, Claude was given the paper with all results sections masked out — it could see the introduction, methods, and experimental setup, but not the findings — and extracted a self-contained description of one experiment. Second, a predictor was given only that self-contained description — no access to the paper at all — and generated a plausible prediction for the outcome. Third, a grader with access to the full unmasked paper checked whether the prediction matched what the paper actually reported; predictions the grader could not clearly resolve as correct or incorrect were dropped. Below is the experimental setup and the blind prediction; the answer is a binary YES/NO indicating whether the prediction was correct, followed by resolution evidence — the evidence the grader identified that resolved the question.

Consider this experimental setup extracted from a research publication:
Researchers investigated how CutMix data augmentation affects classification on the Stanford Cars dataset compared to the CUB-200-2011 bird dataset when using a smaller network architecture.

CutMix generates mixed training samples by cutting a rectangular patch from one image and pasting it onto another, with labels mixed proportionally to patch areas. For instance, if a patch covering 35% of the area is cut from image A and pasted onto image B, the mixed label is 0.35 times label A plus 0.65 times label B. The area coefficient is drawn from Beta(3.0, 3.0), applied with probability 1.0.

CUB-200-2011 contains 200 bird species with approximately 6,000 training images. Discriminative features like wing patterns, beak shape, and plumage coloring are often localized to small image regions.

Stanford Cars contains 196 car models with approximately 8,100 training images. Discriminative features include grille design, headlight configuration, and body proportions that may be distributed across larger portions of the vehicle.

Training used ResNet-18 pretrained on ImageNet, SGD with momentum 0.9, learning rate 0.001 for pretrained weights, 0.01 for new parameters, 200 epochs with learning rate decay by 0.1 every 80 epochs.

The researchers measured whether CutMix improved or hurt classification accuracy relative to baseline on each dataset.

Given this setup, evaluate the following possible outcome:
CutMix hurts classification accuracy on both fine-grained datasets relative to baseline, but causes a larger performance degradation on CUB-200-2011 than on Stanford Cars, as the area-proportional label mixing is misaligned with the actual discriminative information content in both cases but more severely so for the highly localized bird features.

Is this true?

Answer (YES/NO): NO